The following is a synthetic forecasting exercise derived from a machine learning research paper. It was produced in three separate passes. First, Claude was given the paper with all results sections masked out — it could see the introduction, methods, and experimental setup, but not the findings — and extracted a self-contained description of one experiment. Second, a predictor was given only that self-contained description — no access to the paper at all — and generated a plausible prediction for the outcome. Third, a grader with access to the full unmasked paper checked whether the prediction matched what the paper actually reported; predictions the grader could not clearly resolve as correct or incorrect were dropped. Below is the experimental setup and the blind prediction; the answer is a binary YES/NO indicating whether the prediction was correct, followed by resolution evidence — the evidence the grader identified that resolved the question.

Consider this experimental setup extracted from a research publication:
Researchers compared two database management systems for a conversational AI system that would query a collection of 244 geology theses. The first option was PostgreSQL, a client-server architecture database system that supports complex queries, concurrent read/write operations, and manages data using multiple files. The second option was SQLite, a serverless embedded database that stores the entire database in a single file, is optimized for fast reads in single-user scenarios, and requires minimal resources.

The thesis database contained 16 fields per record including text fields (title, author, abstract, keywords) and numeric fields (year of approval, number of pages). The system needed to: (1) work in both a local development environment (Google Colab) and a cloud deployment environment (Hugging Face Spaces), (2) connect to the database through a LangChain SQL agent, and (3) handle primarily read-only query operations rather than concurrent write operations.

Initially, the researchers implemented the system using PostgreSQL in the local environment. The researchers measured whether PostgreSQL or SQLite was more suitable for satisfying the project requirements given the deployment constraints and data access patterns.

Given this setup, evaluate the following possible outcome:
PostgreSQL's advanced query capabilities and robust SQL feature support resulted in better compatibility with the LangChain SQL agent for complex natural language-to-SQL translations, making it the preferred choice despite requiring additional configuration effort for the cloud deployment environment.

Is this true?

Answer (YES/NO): NO